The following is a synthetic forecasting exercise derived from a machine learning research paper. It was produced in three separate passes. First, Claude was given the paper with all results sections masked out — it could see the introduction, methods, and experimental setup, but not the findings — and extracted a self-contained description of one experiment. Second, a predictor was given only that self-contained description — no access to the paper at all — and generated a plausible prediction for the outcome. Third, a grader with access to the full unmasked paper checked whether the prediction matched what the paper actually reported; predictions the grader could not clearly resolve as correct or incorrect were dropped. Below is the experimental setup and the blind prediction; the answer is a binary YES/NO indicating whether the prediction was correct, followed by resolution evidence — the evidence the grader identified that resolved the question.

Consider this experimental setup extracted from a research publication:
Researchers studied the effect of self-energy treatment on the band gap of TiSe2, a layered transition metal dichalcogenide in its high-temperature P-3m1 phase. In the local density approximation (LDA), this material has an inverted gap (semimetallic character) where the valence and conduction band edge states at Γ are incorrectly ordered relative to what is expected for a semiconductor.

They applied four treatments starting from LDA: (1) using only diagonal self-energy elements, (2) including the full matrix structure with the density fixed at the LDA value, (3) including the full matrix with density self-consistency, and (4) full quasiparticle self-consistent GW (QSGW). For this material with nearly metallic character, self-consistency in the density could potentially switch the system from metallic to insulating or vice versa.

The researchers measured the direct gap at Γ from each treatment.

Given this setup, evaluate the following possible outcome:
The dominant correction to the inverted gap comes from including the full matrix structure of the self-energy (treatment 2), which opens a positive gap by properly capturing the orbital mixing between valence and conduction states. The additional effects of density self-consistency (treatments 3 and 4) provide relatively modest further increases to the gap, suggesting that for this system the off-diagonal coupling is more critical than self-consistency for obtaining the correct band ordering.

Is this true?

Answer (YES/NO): NO